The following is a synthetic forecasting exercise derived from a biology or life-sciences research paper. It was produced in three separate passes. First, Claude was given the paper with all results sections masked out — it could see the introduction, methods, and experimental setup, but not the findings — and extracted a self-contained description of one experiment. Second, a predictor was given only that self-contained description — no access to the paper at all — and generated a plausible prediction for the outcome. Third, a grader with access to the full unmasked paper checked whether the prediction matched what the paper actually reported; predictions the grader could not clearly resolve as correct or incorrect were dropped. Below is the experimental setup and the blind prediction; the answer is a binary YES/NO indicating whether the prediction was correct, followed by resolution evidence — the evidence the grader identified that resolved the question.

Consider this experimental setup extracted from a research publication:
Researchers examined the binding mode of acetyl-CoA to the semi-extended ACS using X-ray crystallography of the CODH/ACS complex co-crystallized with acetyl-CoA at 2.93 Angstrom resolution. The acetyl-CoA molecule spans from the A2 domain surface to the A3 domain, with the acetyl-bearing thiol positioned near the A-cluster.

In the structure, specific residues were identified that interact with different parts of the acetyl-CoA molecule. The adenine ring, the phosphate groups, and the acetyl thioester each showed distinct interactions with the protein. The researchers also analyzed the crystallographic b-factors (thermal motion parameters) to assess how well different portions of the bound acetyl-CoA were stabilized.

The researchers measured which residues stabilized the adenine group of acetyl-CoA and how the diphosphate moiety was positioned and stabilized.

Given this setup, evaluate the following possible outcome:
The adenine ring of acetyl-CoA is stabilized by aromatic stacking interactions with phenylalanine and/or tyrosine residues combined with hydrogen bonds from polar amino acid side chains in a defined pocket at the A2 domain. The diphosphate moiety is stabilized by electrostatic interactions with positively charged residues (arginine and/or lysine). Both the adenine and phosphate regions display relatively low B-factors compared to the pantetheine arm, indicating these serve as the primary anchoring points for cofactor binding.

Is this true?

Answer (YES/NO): NO